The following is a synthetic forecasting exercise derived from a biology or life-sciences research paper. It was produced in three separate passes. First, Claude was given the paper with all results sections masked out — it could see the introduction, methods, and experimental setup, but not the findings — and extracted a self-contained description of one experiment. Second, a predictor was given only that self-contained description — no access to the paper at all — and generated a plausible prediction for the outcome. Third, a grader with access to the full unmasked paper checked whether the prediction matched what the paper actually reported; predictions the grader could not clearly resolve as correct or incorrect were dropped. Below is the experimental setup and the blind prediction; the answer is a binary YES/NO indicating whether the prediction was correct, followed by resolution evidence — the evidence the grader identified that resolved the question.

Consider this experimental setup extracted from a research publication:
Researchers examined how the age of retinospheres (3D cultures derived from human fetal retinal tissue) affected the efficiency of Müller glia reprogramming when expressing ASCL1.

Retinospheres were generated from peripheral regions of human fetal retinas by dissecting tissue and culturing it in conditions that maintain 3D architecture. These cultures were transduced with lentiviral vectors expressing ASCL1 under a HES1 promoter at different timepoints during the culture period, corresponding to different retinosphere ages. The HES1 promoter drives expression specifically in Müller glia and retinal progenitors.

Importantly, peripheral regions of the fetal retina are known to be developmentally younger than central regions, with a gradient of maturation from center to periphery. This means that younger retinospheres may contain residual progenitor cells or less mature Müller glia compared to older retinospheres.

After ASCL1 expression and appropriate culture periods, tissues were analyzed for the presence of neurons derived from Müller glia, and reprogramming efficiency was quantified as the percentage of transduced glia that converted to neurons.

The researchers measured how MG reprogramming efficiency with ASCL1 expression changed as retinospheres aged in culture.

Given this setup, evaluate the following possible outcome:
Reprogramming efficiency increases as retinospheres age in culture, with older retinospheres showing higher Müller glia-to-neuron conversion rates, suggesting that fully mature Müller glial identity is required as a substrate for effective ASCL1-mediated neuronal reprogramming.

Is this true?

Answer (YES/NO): NO